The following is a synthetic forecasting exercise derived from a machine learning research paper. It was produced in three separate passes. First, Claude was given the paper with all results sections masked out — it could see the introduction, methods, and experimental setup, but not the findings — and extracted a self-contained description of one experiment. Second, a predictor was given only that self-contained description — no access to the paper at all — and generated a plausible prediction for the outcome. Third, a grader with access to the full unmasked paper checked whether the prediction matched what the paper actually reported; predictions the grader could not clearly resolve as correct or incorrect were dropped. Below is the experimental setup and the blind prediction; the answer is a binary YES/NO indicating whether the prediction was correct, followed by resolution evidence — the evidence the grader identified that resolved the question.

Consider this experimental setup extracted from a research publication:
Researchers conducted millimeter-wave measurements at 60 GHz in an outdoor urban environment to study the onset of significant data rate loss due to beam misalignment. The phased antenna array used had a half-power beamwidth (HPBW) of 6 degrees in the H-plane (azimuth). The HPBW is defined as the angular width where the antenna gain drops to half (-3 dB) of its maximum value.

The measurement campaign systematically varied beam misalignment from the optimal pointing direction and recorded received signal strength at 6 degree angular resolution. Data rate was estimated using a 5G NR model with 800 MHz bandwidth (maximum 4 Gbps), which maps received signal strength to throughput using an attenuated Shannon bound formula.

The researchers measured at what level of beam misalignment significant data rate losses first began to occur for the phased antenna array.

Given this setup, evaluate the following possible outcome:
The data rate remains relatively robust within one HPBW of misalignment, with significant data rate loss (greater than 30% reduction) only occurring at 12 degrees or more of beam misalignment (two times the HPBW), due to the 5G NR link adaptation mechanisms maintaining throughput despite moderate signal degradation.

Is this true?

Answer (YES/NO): NO